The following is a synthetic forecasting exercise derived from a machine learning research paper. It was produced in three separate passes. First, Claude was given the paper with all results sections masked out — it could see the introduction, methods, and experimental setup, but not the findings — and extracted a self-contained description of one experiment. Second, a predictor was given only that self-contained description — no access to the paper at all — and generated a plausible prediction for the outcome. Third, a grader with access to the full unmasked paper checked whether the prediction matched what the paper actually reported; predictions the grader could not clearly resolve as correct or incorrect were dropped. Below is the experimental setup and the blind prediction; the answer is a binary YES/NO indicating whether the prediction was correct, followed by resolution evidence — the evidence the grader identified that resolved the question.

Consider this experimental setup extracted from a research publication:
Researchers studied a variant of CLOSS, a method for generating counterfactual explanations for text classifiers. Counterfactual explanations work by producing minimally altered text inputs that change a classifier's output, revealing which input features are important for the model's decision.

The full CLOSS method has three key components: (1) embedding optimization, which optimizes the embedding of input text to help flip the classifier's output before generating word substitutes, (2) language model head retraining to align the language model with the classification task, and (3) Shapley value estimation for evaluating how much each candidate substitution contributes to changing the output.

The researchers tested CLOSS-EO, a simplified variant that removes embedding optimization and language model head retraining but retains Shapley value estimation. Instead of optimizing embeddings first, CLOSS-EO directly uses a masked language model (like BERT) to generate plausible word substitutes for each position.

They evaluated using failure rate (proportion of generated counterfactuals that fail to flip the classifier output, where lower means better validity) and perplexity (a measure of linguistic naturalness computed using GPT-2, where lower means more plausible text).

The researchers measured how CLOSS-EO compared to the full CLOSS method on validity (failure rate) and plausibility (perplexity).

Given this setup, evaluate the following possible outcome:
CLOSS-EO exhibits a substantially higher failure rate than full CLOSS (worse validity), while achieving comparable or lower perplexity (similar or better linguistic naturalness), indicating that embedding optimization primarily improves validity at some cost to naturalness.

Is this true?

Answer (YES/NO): YES